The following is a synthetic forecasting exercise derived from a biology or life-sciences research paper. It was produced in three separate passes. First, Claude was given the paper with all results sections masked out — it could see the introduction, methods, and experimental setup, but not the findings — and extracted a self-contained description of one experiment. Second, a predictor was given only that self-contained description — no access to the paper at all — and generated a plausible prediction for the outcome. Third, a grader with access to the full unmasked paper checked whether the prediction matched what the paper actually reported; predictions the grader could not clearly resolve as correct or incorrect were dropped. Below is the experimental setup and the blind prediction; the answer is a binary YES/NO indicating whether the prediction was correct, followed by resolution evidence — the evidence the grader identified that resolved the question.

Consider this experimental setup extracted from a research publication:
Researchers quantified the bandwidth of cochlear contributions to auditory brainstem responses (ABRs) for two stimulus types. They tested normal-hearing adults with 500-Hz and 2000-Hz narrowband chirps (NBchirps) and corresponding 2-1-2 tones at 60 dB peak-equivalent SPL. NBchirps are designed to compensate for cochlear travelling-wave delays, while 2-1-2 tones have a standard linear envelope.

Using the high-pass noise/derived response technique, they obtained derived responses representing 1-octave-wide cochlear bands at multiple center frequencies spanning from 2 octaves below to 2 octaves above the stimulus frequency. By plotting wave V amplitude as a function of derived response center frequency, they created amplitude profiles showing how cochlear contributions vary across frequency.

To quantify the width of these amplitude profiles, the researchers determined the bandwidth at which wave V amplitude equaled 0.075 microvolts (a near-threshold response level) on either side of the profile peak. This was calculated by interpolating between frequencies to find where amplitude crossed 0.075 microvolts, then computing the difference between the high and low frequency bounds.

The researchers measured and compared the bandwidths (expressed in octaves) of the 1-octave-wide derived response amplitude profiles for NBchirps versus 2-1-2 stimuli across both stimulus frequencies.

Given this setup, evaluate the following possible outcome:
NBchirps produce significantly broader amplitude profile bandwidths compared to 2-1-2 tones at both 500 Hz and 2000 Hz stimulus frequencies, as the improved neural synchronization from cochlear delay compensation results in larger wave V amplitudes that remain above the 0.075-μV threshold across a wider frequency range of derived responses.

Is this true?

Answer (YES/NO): NO